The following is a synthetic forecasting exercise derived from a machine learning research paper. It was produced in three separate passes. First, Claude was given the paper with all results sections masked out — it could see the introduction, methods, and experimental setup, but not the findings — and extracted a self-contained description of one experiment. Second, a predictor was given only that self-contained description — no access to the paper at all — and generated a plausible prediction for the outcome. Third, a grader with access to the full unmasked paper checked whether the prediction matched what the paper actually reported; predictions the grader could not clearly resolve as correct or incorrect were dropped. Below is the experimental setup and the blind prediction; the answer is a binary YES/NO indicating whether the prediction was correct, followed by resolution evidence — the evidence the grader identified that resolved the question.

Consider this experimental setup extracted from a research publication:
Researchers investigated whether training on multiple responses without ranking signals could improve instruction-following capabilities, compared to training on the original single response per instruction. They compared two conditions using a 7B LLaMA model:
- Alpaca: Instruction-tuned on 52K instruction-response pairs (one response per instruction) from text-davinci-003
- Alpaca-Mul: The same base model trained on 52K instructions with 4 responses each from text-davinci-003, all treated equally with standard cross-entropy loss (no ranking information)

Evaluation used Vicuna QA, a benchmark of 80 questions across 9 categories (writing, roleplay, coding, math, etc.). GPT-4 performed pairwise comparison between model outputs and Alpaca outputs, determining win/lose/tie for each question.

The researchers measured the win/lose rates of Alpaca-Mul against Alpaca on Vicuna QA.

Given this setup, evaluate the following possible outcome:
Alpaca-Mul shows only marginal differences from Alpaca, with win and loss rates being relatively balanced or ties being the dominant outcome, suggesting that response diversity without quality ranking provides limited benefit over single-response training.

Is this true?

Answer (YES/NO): NO